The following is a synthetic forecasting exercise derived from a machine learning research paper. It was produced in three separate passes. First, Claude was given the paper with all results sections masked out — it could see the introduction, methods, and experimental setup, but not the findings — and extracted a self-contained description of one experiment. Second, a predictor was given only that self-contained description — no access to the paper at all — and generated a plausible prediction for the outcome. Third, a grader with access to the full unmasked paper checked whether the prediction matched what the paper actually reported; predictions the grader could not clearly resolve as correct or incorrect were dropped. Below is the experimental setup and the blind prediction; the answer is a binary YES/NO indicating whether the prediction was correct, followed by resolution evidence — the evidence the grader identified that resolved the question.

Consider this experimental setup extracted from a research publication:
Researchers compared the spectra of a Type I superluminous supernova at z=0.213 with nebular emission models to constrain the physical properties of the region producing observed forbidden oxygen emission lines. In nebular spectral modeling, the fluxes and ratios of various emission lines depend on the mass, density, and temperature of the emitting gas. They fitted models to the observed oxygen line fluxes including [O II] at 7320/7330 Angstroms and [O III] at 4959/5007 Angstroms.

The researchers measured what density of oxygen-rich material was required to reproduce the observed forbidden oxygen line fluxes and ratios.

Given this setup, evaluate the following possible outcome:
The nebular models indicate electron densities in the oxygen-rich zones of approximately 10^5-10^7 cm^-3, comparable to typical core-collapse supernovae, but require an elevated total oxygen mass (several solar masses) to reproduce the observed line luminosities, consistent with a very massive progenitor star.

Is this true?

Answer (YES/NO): NO